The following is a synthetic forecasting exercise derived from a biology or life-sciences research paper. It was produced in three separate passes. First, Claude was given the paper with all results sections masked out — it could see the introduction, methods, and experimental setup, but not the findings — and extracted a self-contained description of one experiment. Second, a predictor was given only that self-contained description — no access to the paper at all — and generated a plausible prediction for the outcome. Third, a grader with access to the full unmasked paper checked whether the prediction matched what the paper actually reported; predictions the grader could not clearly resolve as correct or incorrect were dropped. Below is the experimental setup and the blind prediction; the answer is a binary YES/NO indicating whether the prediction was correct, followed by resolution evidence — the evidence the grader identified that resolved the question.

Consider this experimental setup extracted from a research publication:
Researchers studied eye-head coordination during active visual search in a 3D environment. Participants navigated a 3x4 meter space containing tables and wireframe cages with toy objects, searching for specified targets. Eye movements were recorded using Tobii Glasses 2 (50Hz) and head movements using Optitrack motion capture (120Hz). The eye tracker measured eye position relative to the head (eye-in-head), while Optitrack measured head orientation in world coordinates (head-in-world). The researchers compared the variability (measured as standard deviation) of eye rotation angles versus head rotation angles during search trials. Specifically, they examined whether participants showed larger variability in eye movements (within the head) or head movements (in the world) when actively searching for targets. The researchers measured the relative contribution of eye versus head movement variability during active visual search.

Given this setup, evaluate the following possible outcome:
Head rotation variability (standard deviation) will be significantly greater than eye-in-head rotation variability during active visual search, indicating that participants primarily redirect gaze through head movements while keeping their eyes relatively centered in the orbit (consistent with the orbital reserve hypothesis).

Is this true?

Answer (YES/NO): YES